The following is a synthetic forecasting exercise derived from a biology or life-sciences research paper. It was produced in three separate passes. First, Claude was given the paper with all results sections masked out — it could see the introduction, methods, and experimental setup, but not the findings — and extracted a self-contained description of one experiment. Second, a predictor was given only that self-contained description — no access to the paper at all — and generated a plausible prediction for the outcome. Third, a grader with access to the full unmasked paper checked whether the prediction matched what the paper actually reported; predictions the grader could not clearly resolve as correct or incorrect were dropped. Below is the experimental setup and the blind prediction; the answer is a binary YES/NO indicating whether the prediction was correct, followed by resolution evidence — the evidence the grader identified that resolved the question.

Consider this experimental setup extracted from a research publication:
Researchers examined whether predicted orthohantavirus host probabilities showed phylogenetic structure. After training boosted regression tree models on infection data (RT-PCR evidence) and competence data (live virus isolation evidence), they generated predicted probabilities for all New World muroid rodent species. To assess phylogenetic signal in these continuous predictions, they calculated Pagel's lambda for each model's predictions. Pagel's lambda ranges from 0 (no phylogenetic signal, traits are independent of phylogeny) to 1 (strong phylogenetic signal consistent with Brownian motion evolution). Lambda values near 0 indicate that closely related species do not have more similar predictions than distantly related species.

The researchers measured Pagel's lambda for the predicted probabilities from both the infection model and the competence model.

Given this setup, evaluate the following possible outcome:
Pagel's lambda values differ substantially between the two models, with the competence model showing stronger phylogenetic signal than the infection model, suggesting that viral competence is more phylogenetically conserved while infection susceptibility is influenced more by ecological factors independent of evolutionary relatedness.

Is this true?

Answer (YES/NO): NO